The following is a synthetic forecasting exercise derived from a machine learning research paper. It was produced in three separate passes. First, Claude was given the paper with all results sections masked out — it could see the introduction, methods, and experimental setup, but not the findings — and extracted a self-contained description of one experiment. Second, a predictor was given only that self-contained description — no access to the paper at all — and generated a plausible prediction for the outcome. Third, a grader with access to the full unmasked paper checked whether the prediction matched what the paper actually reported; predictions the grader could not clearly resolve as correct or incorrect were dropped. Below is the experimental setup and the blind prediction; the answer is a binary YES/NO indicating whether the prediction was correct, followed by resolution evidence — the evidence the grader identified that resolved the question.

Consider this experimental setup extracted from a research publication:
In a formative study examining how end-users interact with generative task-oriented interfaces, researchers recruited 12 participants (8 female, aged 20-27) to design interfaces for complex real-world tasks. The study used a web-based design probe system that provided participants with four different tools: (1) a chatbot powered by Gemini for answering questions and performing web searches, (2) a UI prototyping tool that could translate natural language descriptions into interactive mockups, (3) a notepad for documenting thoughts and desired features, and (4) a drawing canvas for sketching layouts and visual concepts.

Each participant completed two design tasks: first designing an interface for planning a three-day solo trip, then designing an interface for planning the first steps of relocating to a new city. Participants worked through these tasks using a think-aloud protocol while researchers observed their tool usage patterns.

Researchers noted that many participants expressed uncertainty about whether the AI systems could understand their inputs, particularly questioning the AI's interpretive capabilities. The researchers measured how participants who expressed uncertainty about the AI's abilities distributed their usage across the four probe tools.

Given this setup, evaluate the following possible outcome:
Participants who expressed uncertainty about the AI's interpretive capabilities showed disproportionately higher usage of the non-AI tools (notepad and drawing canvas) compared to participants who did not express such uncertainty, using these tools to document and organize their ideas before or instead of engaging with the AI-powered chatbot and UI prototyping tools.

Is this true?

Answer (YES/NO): NO